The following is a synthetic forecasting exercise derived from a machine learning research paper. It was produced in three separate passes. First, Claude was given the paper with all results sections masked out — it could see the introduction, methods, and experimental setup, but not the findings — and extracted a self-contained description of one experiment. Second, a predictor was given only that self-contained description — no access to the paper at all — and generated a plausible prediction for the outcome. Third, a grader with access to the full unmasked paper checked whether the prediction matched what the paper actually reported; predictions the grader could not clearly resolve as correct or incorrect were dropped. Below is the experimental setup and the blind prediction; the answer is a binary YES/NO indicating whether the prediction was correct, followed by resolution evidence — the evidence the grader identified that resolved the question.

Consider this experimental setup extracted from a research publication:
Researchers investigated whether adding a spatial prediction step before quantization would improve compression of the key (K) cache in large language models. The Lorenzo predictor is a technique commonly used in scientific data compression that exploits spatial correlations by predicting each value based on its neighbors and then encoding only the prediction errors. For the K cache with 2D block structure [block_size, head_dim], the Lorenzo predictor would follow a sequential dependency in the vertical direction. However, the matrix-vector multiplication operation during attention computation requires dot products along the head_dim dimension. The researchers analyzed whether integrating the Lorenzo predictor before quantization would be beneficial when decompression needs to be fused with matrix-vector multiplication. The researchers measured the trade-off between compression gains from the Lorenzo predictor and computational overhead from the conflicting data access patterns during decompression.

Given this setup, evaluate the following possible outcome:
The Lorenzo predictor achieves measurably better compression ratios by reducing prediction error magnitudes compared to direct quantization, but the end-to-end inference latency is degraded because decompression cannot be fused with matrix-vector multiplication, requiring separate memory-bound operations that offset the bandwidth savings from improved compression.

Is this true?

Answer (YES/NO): NO